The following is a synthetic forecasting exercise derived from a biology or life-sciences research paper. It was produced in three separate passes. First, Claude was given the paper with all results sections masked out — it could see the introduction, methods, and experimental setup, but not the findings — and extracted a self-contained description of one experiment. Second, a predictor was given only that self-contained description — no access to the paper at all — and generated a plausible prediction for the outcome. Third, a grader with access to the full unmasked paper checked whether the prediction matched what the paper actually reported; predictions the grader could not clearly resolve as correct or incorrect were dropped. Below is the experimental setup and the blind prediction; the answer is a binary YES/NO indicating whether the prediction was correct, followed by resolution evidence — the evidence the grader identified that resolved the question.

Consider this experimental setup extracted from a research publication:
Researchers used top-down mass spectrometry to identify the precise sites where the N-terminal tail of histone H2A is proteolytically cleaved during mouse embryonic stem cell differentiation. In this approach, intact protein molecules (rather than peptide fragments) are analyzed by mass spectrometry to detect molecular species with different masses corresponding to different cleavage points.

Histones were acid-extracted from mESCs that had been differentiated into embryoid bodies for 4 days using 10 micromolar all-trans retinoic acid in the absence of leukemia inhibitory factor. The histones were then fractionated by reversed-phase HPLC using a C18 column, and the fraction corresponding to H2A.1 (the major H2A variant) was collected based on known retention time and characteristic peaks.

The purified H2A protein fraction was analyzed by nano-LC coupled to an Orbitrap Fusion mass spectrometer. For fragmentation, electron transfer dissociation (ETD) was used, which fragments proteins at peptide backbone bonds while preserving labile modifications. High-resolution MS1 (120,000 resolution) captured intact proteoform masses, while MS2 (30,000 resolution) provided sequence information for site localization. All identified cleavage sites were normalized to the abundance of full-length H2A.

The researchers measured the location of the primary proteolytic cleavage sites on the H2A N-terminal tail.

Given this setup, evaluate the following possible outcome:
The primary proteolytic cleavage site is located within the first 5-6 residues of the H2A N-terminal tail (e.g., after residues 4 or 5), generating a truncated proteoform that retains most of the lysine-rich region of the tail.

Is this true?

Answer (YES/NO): NO